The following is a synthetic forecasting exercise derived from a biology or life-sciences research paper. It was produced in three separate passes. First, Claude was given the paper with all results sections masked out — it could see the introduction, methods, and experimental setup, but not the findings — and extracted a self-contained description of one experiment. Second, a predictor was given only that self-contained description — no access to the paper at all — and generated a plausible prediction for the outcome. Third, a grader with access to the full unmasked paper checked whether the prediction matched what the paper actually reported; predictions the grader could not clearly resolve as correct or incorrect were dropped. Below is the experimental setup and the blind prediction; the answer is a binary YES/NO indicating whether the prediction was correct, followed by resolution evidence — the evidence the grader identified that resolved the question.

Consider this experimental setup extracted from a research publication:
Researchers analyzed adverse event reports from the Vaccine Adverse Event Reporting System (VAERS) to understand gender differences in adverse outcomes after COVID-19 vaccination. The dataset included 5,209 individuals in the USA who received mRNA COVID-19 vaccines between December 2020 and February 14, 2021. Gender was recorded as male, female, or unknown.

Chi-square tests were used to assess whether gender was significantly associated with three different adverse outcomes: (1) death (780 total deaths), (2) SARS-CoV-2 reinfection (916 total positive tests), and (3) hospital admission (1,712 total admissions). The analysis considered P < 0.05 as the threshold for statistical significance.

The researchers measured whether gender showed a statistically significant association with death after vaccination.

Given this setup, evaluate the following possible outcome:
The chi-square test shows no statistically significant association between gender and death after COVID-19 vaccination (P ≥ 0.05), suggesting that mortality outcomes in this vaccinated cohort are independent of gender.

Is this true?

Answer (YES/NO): NO